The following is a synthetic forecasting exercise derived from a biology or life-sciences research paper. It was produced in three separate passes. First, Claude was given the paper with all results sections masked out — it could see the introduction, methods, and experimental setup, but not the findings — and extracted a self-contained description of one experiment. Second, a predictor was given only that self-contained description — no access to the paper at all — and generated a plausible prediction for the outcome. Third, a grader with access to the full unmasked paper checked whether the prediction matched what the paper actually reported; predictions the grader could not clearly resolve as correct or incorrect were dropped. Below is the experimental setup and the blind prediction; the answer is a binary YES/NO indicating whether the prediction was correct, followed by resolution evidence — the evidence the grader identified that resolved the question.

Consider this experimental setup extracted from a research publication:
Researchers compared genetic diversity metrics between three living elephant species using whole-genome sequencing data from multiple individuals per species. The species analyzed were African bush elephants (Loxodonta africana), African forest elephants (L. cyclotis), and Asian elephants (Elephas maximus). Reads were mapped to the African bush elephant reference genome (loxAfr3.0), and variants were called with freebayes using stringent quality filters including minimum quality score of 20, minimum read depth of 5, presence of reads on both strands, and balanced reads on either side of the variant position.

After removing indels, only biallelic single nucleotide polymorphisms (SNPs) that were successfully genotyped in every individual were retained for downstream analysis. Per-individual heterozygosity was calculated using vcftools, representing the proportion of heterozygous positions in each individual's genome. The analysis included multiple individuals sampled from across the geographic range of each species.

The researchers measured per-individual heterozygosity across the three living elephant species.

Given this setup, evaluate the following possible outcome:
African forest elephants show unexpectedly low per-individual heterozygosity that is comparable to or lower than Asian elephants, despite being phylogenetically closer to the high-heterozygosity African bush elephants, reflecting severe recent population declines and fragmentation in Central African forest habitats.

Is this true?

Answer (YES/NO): NO